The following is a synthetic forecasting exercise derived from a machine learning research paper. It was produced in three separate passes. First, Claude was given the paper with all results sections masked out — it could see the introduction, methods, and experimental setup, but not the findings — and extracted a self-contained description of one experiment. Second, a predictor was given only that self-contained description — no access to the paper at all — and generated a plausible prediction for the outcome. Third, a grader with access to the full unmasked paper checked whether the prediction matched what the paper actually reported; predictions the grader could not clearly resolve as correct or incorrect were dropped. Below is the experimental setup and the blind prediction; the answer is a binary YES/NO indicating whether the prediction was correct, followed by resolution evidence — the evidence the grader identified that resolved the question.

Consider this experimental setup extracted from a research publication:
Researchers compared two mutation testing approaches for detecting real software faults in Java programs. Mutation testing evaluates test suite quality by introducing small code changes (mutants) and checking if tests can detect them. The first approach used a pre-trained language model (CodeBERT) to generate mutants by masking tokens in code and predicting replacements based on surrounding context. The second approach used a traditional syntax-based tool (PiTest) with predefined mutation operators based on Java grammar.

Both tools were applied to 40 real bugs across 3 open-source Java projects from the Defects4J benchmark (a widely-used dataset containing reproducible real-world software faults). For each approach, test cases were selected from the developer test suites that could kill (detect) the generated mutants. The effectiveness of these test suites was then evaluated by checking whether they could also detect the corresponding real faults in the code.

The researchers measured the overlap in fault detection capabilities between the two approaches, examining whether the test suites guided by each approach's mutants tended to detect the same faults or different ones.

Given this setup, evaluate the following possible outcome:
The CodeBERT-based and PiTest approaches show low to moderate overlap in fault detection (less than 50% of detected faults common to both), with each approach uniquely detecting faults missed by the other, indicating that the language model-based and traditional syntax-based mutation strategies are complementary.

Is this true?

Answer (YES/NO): NO